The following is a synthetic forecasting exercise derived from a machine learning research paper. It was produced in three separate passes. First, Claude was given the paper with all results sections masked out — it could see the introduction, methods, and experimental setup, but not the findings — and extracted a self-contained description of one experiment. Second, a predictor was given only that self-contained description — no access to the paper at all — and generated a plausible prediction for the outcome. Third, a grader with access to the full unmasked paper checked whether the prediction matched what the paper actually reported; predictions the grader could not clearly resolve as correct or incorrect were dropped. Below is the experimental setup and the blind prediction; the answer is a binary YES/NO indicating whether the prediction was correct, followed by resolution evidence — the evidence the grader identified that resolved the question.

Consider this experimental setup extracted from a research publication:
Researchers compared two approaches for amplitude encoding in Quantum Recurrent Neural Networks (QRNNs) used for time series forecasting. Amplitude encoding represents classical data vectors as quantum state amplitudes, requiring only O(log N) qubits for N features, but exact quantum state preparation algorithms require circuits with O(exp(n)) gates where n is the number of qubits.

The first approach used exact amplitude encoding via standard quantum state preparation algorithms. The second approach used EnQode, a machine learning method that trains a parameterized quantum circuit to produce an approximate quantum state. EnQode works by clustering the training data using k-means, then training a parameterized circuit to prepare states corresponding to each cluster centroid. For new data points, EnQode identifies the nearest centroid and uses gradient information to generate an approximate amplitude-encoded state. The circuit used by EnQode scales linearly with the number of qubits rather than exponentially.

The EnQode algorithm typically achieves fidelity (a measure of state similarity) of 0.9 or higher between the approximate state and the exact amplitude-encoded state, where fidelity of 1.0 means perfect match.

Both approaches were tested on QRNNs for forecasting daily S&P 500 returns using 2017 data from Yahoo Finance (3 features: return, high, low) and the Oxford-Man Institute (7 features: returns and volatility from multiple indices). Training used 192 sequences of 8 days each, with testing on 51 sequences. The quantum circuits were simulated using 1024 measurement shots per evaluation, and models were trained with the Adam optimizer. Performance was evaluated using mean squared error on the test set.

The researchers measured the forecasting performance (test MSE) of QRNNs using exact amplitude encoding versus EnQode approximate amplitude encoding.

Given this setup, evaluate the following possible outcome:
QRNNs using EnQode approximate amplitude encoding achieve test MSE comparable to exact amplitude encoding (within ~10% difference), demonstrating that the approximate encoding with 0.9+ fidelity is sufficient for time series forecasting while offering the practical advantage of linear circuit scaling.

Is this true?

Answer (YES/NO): NO